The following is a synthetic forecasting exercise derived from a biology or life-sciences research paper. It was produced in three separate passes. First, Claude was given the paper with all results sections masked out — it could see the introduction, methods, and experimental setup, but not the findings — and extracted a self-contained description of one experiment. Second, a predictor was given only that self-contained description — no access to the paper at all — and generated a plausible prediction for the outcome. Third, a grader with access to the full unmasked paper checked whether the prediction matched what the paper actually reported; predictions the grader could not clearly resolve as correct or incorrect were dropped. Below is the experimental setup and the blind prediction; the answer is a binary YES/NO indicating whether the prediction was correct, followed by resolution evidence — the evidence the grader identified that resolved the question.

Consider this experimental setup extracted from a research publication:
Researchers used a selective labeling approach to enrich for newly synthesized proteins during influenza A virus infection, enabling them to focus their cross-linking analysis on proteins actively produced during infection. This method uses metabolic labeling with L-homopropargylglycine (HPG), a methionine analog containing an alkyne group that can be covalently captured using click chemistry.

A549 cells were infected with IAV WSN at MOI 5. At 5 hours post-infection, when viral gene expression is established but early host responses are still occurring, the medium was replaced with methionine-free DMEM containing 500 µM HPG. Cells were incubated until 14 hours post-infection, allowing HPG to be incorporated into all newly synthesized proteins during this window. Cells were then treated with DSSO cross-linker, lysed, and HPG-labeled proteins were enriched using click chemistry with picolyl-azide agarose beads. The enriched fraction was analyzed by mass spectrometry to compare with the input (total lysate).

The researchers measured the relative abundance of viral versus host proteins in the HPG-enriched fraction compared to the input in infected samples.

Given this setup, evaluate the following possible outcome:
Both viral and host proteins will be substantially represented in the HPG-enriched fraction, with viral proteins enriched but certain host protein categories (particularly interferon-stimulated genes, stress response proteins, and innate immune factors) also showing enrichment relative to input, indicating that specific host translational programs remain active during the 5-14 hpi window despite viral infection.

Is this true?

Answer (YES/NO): NO